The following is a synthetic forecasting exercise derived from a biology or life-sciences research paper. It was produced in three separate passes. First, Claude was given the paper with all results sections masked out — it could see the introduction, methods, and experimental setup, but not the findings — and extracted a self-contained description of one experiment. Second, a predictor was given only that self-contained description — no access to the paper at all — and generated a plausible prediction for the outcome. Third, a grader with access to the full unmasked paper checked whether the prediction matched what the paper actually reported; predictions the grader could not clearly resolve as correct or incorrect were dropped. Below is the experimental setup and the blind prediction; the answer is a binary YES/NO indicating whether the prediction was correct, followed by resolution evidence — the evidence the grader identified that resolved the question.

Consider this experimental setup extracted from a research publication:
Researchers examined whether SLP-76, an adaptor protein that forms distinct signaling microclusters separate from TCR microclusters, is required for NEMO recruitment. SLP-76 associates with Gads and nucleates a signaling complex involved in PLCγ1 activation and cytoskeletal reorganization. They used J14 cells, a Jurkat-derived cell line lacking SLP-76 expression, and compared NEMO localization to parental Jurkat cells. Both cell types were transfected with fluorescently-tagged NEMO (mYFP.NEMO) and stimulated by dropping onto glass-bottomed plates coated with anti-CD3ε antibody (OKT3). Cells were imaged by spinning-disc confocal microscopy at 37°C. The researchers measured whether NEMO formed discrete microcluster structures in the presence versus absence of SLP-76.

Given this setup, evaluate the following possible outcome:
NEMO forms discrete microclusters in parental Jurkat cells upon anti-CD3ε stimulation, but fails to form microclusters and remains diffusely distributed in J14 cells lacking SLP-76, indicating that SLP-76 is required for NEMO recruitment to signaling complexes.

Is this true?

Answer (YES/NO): NO